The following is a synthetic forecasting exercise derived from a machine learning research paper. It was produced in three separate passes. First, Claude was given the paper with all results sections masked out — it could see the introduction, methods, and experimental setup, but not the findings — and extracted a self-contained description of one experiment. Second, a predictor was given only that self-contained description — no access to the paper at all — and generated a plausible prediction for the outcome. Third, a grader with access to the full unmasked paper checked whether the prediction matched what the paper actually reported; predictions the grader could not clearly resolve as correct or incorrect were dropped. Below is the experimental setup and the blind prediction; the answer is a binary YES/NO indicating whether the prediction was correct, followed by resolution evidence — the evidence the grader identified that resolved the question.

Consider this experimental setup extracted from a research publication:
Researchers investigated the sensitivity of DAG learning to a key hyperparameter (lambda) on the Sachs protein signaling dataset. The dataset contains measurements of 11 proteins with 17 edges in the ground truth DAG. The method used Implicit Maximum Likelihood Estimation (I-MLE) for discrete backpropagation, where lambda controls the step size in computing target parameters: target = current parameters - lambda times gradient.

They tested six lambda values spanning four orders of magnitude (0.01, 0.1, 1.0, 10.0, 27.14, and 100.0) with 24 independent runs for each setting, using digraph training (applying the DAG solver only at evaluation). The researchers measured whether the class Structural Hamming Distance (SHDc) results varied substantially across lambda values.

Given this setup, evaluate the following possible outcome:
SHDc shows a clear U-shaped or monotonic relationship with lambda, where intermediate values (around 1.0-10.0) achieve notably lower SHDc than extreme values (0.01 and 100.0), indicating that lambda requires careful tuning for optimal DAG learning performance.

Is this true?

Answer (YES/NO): NO